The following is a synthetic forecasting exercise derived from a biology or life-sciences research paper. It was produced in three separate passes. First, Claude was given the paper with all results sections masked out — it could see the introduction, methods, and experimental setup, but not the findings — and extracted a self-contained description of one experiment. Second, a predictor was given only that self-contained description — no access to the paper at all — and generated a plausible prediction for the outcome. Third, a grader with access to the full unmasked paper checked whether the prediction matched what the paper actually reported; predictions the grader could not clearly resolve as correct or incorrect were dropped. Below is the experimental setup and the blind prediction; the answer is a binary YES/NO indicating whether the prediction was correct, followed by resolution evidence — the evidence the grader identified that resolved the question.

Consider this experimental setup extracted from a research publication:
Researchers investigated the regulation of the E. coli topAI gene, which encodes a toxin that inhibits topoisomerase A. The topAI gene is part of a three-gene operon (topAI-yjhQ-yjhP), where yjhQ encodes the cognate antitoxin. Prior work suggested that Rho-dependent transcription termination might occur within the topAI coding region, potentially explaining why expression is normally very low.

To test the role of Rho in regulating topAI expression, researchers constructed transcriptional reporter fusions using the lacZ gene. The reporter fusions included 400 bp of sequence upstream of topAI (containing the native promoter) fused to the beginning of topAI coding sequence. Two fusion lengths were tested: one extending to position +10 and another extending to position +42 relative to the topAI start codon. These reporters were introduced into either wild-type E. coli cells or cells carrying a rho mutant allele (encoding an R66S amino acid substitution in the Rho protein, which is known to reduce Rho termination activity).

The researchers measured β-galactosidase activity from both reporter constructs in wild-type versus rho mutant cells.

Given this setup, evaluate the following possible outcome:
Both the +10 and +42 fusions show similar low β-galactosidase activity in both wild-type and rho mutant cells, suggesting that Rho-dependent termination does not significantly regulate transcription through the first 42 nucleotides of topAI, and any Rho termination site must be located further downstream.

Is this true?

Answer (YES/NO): NO